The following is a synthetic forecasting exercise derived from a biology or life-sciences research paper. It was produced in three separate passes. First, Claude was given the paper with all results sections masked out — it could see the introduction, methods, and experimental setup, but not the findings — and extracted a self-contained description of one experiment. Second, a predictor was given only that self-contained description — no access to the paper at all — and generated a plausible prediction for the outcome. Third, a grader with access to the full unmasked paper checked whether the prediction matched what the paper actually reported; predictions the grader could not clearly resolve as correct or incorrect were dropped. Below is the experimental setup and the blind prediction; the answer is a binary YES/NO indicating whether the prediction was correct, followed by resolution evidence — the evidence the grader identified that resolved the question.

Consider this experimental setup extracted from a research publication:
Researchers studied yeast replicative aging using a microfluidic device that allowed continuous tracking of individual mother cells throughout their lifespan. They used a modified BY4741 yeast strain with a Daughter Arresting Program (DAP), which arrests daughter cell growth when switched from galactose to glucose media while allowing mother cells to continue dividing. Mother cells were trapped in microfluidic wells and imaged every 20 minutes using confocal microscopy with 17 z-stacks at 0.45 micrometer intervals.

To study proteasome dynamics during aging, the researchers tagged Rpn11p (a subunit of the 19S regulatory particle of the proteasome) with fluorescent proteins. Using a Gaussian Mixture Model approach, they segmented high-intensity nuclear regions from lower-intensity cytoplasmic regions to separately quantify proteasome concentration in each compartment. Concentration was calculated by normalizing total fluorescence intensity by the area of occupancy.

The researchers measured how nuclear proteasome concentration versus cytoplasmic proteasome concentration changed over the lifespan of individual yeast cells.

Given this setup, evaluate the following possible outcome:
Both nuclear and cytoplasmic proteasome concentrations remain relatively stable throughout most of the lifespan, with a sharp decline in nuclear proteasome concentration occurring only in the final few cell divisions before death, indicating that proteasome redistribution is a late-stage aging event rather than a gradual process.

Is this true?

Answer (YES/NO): NO